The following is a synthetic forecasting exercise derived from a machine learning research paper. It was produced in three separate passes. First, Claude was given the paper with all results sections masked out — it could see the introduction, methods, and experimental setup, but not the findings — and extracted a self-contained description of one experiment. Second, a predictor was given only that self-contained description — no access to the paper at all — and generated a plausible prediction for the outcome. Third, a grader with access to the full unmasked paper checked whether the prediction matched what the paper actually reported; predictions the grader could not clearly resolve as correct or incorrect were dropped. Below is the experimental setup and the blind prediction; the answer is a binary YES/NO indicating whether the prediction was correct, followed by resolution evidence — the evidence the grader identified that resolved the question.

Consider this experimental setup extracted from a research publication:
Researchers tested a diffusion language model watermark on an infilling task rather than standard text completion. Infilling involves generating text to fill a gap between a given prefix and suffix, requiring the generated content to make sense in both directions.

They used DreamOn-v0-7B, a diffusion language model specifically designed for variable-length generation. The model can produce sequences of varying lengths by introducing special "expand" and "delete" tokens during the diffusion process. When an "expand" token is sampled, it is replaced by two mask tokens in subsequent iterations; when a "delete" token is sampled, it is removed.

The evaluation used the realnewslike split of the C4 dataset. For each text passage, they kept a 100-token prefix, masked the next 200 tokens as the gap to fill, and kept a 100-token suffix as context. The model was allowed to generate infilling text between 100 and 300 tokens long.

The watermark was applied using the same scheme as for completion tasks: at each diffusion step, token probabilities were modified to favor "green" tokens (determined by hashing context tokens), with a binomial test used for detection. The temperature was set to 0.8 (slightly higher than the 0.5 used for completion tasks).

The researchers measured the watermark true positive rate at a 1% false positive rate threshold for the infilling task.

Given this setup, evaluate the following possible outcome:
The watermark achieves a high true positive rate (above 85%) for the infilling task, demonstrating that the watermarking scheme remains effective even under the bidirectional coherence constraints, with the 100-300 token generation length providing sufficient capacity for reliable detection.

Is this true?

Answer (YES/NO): YES